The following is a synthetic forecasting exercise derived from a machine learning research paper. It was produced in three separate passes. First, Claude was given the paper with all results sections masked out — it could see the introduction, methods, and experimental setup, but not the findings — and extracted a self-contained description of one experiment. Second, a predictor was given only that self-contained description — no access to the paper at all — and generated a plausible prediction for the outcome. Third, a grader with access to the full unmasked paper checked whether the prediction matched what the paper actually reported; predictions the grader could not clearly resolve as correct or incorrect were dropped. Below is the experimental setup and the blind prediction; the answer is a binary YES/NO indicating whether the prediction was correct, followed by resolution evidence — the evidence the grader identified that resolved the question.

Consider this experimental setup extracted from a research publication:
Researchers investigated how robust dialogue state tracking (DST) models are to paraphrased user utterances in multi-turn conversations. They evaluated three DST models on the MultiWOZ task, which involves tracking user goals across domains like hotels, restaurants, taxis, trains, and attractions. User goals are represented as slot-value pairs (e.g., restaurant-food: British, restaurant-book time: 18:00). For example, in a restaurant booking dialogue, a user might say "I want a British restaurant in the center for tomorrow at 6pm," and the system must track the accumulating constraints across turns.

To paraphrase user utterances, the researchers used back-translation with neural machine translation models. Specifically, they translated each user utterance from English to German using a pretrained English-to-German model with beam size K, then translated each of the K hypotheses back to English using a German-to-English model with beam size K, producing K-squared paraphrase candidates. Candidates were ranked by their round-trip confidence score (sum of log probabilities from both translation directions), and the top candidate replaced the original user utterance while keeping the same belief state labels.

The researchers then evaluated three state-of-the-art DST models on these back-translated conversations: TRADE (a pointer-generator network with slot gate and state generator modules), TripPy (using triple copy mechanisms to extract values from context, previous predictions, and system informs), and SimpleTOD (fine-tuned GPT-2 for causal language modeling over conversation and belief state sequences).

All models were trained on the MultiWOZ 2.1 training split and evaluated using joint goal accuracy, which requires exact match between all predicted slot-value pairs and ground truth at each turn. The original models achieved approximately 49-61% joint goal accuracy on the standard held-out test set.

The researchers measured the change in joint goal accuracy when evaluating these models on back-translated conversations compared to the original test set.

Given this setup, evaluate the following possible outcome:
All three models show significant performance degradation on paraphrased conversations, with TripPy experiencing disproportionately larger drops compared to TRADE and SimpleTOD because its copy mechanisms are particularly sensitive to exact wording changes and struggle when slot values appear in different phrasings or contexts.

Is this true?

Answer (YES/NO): NO